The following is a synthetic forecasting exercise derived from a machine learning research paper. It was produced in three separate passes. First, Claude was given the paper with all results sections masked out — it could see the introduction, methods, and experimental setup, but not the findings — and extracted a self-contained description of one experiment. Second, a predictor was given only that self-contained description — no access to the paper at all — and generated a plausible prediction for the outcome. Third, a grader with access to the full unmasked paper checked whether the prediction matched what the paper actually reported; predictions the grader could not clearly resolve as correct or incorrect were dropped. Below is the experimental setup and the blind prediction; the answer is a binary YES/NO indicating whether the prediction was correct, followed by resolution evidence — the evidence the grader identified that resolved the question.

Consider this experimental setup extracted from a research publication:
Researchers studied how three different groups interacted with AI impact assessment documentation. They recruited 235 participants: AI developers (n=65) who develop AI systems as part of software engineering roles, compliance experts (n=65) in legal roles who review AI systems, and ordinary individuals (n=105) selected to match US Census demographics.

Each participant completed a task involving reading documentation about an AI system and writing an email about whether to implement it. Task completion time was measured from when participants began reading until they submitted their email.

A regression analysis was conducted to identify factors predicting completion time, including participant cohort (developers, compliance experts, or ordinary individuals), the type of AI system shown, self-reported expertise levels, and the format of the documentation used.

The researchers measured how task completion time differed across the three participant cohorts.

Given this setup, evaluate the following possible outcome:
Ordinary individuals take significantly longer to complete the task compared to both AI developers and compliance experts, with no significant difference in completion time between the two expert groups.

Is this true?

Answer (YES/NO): NO